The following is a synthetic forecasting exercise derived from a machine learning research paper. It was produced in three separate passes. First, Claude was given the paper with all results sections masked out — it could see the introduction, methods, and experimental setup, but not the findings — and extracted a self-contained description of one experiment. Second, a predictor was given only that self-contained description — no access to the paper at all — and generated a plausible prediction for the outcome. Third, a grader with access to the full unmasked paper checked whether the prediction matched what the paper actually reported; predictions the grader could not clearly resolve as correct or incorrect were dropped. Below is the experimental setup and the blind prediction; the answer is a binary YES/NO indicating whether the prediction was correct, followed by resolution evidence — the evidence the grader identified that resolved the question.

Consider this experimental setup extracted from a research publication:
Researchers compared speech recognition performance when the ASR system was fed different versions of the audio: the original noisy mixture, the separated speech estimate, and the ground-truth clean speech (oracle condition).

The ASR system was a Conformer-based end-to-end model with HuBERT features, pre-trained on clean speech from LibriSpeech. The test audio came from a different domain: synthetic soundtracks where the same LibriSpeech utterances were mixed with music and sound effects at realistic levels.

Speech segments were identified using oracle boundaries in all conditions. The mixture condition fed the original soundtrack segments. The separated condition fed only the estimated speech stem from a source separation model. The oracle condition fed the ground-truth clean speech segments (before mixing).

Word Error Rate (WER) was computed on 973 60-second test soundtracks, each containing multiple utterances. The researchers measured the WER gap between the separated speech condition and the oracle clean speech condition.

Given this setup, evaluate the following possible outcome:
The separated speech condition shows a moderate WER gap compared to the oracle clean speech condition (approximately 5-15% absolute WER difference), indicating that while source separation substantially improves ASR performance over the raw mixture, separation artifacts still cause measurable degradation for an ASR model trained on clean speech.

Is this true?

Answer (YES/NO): NO